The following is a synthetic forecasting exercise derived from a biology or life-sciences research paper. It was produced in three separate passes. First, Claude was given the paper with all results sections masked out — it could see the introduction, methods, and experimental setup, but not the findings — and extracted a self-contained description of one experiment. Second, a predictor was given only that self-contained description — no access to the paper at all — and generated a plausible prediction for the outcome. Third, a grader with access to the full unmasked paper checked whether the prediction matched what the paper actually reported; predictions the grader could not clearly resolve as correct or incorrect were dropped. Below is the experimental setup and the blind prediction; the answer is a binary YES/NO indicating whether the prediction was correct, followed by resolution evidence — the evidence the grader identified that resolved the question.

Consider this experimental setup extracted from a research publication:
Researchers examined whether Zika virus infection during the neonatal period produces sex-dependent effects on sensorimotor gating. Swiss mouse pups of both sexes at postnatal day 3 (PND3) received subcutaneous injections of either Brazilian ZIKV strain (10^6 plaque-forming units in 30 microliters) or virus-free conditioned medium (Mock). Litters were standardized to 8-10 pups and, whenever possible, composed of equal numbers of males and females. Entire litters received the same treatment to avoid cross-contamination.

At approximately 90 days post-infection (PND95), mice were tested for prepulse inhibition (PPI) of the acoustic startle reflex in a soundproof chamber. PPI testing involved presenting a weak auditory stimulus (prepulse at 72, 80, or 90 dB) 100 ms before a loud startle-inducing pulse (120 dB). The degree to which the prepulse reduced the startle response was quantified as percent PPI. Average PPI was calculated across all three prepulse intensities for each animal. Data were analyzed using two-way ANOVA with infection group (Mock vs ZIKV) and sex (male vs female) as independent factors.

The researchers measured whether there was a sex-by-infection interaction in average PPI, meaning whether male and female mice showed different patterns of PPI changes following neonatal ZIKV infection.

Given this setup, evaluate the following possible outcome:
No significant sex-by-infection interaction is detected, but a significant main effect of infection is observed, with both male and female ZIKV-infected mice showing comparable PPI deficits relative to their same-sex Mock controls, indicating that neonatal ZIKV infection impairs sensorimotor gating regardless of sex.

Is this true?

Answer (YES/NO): NO